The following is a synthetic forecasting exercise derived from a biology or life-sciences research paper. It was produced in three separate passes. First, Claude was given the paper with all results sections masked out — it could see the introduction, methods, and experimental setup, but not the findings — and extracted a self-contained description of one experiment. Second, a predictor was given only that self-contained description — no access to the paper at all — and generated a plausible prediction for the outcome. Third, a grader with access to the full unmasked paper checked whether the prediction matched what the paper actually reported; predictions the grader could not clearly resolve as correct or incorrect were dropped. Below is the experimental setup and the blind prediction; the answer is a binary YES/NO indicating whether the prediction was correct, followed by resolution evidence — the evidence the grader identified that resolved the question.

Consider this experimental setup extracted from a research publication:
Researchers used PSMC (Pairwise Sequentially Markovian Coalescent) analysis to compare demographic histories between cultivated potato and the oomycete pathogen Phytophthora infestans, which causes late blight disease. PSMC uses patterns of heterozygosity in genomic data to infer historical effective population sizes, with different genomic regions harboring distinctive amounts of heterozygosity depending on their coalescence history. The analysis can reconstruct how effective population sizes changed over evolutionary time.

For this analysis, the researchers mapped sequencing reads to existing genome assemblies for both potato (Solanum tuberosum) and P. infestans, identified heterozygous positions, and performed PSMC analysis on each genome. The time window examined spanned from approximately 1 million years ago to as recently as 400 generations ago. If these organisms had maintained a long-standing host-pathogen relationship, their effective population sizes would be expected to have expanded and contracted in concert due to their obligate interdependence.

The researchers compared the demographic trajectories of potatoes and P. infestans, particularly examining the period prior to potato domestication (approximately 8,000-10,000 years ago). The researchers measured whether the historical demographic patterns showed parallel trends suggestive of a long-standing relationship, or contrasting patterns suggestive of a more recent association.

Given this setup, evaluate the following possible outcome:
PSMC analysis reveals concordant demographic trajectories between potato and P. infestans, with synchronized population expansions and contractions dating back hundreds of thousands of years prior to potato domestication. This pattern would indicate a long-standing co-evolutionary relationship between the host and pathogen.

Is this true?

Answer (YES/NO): NO